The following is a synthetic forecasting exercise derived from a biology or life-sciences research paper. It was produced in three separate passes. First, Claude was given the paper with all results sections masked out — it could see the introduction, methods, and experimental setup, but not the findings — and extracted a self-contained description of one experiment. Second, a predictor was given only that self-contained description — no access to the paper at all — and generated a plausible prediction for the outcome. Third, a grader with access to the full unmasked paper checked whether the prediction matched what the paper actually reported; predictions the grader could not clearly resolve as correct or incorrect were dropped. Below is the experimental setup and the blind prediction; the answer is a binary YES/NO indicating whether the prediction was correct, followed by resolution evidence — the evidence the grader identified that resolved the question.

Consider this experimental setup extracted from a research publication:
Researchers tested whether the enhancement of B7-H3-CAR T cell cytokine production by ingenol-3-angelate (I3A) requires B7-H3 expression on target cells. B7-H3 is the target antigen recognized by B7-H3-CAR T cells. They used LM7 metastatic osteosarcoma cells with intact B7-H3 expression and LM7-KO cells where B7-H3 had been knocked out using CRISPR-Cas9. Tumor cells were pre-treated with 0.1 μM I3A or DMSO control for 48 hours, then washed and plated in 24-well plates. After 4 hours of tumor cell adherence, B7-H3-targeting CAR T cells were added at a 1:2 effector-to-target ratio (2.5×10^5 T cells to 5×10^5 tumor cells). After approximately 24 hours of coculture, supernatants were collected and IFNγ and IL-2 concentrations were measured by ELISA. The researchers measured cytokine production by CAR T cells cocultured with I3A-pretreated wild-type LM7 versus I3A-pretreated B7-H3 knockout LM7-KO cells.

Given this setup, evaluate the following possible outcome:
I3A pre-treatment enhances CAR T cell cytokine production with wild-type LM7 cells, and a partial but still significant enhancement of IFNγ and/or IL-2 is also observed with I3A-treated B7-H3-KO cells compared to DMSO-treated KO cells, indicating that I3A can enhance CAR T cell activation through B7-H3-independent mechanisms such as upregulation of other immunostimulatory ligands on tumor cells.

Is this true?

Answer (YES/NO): NO